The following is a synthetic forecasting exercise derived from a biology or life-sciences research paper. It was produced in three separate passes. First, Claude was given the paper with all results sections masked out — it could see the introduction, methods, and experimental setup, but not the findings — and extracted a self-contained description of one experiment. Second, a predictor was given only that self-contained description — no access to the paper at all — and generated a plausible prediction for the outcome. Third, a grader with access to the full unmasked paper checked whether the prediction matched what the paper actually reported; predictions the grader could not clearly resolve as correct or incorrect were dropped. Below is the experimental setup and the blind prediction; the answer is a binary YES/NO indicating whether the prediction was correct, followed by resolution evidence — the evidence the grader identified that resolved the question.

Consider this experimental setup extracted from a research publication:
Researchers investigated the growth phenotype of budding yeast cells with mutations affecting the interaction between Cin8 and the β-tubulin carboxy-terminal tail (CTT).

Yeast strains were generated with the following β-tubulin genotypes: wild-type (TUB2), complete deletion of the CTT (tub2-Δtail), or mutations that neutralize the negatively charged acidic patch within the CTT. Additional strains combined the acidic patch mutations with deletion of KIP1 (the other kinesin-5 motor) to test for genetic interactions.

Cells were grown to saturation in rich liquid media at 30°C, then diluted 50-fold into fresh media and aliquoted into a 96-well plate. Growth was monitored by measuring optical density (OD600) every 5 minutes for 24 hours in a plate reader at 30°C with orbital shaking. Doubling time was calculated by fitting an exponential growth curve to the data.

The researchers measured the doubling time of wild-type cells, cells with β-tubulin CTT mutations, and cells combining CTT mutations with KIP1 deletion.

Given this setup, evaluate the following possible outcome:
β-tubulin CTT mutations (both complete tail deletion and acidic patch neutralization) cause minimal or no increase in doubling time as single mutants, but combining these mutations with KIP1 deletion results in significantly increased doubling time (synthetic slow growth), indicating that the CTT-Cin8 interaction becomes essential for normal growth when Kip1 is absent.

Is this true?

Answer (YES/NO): NO